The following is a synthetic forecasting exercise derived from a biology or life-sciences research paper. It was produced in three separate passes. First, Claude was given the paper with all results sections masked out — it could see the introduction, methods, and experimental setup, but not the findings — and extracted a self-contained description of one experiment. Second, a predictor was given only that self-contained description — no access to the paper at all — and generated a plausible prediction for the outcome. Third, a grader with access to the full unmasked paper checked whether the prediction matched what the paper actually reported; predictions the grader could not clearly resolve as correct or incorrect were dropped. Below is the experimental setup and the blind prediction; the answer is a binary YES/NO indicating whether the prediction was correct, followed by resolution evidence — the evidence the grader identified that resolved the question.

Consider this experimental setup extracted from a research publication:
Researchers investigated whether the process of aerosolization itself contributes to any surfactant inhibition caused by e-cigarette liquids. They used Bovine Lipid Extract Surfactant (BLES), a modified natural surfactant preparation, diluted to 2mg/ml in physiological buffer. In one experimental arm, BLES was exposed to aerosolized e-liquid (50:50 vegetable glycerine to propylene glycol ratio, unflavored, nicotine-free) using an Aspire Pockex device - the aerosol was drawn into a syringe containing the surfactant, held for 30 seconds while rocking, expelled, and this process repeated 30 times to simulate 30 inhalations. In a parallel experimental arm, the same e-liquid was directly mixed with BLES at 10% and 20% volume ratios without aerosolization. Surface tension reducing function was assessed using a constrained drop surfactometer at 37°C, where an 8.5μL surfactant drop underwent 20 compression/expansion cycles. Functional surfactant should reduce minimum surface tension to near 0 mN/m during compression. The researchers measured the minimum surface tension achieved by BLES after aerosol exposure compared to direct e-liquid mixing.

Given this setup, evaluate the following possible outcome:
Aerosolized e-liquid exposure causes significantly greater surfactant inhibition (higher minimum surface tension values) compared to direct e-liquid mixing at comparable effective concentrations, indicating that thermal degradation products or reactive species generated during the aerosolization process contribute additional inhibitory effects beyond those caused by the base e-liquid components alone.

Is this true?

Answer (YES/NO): YES